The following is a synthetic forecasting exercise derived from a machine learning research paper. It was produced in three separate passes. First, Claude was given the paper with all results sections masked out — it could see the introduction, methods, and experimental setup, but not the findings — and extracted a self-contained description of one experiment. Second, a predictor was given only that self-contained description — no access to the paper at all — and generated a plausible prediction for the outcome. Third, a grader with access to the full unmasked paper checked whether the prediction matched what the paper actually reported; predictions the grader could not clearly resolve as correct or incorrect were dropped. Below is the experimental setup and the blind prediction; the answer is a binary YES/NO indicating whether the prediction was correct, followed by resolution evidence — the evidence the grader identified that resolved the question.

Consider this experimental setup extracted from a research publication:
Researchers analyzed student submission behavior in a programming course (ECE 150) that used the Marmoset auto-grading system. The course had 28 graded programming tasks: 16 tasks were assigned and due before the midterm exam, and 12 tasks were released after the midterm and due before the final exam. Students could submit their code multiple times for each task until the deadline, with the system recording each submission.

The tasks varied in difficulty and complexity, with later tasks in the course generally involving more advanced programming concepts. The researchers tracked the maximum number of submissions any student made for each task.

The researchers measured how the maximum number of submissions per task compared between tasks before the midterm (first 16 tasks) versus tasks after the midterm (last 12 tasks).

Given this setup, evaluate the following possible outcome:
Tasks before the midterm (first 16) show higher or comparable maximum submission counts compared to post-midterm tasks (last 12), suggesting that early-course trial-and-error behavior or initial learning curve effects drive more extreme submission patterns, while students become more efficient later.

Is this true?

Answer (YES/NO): NO